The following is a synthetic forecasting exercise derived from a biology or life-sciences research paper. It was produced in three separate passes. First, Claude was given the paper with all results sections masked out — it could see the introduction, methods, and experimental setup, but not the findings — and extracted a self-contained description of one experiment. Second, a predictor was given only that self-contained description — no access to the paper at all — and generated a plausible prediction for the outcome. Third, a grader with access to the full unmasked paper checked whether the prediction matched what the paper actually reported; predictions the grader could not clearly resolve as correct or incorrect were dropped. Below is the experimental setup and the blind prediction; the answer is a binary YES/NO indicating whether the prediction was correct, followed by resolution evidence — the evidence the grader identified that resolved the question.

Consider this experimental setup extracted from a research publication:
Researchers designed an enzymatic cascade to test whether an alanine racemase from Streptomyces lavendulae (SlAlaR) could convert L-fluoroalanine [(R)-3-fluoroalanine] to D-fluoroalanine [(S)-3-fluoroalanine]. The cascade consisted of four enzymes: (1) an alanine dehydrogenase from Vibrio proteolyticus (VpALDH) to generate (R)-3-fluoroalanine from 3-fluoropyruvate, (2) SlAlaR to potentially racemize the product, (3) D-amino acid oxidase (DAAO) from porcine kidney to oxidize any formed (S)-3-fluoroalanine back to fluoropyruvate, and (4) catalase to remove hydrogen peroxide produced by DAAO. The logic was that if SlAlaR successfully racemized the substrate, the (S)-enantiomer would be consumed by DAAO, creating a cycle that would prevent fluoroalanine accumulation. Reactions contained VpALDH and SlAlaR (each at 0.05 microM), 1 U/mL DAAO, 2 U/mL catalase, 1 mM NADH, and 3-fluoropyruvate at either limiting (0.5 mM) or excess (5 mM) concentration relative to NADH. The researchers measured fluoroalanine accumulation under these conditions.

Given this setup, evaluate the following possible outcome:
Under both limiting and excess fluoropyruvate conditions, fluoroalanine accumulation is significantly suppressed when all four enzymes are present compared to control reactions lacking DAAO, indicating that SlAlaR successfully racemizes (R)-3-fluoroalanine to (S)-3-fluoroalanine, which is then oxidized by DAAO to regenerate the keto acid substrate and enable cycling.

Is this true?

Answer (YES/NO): NO